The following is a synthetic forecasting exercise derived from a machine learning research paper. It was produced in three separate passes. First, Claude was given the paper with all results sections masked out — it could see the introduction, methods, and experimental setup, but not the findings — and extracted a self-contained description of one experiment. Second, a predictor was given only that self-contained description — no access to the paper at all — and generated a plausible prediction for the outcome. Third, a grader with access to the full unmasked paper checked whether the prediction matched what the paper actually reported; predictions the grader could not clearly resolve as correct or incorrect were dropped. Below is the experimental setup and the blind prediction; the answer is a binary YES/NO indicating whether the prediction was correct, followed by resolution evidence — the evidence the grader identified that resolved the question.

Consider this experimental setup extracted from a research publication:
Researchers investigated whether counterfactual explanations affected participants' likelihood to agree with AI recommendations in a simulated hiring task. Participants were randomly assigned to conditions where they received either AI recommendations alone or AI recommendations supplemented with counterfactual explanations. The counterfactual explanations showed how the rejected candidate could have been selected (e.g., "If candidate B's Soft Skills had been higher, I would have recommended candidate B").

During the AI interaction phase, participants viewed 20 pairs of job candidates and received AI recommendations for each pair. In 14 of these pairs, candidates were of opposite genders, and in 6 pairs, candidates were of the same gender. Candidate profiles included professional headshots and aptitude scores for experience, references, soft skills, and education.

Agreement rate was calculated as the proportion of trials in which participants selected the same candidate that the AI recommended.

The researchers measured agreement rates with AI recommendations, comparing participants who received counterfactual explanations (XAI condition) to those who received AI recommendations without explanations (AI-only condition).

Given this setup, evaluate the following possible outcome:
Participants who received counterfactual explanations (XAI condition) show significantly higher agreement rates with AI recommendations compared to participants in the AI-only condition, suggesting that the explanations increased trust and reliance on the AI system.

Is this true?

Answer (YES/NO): NO